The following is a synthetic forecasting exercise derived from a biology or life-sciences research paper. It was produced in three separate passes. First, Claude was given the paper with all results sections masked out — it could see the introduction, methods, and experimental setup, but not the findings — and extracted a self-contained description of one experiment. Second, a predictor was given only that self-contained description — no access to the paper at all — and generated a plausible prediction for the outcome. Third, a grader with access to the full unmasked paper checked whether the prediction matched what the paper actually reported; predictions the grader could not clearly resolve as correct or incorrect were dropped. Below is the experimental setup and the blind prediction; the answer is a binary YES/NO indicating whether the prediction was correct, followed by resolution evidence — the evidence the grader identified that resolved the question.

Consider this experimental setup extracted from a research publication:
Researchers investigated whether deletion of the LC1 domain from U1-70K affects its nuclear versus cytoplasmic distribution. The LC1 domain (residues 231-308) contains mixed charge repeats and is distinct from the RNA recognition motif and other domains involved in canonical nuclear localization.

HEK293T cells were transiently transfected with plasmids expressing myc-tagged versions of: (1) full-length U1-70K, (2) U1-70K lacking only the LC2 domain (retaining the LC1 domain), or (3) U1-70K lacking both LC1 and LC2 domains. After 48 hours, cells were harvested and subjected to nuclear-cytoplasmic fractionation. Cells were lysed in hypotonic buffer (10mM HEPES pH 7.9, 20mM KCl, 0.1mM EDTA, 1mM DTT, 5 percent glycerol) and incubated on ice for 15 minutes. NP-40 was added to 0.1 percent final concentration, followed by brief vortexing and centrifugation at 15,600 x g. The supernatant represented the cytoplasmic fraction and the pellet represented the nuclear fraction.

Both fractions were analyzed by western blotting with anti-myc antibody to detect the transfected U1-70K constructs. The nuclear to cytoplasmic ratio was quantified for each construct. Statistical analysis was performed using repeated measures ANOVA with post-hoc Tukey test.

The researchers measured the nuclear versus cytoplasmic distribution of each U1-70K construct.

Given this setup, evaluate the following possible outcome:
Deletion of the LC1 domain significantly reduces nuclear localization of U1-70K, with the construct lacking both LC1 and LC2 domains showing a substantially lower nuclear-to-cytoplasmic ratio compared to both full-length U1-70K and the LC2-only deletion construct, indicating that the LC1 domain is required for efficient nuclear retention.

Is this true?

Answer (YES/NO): YES